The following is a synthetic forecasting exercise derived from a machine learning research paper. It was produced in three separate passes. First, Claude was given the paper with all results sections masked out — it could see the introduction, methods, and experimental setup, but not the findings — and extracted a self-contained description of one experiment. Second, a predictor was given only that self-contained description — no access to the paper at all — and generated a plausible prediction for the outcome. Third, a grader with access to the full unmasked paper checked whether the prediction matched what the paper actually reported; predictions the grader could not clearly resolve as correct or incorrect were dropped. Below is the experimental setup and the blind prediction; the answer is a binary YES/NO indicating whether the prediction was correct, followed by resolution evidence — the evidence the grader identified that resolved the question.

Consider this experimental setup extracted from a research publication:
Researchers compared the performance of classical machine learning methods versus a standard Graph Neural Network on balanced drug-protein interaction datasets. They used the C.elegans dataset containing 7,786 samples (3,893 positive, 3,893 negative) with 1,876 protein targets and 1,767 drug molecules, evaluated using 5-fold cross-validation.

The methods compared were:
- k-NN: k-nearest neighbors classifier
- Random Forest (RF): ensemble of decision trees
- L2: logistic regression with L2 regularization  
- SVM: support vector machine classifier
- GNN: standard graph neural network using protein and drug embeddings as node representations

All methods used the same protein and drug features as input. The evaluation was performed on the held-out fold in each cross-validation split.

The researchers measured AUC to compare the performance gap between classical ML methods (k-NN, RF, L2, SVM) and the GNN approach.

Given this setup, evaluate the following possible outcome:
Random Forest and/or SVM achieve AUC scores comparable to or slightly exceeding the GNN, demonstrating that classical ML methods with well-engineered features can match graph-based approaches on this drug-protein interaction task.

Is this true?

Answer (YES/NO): NO